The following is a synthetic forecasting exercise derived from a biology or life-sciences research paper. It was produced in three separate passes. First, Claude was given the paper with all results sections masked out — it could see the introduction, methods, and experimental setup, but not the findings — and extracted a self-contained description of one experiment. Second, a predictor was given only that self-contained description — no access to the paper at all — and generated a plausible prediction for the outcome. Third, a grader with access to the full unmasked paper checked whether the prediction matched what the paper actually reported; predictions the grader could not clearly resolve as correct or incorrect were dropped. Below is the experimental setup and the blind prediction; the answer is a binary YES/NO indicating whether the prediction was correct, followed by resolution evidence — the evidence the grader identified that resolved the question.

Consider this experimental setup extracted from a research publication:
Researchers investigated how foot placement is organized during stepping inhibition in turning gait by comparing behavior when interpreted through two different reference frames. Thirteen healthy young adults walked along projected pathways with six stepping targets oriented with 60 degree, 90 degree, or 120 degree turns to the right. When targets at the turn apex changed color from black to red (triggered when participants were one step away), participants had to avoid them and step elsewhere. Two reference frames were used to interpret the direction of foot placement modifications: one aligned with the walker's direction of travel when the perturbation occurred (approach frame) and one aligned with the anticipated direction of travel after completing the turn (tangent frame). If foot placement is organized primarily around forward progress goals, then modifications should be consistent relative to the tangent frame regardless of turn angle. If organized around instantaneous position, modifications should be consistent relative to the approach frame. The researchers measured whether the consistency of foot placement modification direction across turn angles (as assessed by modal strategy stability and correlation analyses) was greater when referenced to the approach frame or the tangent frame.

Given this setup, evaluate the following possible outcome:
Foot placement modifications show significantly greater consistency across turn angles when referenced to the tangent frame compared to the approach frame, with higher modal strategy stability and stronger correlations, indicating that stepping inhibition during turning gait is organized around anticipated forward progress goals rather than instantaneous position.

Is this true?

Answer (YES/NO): NO